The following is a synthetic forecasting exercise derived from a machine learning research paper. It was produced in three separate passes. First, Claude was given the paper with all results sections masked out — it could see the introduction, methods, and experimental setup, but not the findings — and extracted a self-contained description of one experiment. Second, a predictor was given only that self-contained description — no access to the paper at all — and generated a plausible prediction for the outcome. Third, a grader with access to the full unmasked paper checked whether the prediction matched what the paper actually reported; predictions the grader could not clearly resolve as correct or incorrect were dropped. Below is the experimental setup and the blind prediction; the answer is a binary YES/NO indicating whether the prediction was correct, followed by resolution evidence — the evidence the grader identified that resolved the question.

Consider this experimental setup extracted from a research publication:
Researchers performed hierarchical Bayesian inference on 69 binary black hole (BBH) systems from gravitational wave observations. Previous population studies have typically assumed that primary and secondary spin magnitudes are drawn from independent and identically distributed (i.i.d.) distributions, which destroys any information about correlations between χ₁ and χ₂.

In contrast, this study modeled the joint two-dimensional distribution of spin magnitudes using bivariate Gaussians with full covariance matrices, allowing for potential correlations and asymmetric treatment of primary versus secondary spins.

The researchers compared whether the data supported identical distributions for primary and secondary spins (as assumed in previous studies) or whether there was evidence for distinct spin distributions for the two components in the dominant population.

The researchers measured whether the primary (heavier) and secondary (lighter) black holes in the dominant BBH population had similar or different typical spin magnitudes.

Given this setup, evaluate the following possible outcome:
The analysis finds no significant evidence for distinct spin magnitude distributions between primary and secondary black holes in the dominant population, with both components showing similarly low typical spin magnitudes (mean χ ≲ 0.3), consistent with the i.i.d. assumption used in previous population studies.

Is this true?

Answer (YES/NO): NO